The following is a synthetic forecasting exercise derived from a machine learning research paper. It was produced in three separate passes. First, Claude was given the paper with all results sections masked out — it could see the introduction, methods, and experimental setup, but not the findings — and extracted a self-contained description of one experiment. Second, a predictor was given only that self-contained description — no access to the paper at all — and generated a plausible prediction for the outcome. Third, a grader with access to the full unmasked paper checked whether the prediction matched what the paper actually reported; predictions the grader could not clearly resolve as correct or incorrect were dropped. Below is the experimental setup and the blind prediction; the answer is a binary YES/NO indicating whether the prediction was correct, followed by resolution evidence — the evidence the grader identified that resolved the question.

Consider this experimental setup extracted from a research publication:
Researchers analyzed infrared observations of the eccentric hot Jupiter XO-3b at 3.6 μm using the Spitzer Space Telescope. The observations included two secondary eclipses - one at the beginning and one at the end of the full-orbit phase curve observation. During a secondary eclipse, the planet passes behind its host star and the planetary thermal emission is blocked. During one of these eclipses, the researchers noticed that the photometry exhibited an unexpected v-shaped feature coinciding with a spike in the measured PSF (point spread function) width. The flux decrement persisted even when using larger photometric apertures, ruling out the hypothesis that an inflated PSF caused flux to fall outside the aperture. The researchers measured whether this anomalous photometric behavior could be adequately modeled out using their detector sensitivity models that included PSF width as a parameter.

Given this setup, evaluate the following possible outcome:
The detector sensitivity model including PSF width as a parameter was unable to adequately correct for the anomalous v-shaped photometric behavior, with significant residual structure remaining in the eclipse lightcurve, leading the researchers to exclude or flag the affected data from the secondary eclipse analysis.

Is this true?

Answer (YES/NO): YES